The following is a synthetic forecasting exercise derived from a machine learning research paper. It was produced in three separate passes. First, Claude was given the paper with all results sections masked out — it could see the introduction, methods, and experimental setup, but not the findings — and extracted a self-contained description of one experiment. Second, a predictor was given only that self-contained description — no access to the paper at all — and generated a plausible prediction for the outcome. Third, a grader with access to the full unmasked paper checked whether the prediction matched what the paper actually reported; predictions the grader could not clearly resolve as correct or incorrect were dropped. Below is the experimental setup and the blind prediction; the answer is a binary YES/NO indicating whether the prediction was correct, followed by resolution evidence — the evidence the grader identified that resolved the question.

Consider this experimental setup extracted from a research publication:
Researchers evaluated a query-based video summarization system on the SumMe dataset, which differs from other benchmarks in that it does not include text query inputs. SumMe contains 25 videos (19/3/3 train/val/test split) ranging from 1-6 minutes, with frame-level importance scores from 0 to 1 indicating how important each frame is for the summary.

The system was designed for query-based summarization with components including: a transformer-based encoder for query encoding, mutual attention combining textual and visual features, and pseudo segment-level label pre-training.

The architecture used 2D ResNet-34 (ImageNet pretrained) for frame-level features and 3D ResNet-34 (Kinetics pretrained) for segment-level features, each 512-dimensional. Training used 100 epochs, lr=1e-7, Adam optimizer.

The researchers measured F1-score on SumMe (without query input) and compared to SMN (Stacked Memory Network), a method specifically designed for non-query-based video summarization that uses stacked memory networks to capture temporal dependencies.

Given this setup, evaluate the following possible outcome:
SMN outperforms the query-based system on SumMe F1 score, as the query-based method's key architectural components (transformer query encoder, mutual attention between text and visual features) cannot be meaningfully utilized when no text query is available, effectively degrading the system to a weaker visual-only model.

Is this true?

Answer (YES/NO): YES